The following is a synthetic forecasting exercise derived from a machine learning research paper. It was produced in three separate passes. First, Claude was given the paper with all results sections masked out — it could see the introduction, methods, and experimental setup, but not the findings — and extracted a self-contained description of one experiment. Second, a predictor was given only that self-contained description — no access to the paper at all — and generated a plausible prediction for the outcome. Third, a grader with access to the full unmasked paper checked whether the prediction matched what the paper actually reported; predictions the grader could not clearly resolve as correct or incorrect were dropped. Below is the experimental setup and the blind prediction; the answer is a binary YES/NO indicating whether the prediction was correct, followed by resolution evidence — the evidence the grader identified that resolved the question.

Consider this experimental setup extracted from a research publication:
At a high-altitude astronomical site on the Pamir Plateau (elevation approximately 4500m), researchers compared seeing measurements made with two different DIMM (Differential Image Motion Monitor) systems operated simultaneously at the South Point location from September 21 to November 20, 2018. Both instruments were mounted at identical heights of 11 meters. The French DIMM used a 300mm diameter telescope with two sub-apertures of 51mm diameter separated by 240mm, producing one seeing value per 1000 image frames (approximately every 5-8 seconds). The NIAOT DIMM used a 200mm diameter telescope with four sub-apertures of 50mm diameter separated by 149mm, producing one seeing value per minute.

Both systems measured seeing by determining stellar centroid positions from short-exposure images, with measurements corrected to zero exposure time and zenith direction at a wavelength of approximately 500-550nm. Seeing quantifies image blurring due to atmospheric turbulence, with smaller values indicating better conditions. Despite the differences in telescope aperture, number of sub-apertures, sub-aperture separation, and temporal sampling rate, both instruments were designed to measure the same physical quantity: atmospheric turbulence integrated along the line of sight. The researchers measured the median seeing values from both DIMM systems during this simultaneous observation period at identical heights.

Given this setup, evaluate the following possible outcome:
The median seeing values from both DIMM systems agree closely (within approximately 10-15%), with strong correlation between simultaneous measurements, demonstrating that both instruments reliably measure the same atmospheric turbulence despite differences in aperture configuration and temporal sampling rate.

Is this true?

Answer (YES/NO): YES